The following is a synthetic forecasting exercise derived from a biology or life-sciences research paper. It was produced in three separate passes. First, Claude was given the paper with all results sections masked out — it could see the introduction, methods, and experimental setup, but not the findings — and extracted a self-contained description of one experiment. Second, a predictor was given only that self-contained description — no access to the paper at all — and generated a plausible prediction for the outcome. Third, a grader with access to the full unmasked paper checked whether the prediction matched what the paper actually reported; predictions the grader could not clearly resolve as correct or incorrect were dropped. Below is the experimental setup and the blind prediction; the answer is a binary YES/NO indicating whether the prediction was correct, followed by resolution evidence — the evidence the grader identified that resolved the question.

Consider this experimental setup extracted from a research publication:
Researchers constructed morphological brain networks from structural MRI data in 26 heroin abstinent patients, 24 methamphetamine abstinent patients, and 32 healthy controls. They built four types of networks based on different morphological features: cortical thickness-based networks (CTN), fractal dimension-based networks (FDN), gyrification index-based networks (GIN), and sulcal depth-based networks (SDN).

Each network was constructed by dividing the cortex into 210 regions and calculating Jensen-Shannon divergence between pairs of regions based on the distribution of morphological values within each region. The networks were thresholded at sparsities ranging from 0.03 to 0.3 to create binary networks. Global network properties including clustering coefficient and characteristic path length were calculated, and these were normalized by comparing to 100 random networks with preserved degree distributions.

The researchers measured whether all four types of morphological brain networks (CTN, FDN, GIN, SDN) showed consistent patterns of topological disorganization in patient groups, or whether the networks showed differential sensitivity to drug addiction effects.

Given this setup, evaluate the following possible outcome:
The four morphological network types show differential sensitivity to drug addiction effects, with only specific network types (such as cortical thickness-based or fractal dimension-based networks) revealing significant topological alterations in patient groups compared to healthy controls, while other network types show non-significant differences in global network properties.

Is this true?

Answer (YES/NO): NO